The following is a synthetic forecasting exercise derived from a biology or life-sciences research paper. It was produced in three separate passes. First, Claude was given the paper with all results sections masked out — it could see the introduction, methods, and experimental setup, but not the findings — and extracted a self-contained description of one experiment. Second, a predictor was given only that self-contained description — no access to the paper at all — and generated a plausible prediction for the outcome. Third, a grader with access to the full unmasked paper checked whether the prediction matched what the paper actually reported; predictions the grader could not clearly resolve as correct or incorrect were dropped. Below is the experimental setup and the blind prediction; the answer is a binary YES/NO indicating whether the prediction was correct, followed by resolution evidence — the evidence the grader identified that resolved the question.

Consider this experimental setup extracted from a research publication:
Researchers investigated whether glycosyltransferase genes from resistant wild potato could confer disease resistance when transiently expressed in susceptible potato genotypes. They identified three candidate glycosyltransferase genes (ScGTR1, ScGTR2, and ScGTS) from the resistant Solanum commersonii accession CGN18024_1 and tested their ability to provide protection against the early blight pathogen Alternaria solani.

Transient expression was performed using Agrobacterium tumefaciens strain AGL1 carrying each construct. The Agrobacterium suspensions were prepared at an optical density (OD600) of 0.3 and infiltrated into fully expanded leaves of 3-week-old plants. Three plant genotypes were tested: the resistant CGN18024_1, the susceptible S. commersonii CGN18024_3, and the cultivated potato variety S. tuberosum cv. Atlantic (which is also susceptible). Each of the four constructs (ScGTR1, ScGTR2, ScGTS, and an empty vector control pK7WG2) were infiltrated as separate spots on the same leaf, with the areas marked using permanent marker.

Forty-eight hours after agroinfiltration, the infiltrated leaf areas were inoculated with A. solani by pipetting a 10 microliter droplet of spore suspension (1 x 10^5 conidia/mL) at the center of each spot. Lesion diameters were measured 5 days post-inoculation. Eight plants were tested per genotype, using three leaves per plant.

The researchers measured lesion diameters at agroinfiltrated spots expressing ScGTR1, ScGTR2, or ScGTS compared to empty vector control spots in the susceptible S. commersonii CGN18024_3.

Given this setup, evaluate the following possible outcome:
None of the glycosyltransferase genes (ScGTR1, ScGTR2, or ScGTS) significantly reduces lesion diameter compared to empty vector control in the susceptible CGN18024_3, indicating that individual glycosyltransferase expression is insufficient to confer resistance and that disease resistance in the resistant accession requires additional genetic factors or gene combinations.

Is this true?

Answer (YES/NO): NO